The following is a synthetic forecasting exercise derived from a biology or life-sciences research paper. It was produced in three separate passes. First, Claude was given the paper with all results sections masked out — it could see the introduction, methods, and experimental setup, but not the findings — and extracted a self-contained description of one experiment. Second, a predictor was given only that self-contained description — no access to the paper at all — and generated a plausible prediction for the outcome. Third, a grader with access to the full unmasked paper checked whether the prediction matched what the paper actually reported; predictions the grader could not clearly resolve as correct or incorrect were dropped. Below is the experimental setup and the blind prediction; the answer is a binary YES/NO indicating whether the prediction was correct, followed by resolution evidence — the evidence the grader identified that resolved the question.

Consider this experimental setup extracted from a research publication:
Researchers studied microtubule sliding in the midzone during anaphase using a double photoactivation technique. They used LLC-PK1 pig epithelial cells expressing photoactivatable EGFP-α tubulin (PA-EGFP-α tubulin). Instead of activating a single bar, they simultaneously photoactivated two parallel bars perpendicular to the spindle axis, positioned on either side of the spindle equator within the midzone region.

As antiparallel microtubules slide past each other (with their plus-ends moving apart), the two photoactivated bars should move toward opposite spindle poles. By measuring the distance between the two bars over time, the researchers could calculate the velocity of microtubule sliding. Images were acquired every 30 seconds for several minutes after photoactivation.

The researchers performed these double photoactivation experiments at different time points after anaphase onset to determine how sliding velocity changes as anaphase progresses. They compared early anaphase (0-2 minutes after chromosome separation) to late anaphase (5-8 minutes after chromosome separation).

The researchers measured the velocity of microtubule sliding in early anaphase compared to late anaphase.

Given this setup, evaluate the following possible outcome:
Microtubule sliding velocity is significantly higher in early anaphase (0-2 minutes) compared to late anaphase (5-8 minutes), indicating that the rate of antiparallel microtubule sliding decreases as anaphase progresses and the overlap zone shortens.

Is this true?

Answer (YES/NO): YES